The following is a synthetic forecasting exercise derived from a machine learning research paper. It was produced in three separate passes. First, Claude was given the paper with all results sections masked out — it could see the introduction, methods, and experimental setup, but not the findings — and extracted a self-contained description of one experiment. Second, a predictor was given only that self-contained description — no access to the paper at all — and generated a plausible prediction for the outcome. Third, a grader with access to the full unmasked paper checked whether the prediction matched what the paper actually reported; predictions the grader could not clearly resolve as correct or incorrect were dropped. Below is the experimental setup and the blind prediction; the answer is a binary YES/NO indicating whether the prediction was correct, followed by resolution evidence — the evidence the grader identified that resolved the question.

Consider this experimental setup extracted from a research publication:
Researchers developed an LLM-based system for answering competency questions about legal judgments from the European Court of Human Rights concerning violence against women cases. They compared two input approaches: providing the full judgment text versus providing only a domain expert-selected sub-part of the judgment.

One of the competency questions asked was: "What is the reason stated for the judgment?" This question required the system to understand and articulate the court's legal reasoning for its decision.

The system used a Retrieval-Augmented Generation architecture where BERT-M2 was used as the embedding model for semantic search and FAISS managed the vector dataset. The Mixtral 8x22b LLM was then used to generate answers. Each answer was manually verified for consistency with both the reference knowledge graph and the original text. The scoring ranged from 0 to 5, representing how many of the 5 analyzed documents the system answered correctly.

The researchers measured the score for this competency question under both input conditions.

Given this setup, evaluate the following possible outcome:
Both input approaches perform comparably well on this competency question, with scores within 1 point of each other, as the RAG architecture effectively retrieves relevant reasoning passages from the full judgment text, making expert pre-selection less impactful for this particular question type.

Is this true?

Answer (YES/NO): NO